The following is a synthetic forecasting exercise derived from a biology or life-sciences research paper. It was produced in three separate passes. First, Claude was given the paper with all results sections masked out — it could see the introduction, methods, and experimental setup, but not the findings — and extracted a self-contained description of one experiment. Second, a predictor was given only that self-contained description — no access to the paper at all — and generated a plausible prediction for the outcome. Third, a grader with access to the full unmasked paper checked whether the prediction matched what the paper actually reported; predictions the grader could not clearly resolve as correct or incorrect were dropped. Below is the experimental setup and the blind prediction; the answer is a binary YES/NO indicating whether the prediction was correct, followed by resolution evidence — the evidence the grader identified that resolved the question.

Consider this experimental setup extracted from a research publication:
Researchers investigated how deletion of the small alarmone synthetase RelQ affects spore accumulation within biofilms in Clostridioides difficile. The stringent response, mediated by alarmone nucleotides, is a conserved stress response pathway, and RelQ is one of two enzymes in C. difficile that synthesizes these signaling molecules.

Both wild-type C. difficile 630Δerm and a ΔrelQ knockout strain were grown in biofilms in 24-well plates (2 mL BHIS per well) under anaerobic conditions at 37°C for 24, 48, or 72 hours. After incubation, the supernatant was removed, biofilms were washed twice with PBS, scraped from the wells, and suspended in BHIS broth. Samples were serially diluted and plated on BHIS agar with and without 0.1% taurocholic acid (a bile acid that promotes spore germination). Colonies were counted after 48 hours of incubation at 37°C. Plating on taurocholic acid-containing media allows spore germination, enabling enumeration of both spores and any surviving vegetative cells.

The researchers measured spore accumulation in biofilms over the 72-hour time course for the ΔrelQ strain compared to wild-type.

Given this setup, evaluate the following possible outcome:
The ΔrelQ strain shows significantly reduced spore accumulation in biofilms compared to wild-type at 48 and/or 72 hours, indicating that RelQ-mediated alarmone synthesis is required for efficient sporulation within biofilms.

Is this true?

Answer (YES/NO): NO